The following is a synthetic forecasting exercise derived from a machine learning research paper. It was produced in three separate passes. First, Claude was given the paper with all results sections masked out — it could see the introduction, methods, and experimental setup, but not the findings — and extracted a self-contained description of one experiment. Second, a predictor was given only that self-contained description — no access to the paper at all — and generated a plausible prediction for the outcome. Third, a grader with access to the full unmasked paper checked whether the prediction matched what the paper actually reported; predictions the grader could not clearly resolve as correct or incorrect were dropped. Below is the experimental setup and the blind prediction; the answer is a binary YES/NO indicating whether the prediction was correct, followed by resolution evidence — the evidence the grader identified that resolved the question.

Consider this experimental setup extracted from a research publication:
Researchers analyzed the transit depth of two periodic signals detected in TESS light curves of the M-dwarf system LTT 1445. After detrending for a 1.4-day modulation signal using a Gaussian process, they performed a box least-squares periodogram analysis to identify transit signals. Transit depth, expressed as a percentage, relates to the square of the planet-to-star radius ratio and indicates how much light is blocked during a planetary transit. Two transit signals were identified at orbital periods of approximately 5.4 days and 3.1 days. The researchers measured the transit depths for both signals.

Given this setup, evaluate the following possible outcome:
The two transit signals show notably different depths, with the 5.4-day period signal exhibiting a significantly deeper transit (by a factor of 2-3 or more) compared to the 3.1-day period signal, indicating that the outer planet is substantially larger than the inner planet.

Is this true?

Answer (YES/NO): NO